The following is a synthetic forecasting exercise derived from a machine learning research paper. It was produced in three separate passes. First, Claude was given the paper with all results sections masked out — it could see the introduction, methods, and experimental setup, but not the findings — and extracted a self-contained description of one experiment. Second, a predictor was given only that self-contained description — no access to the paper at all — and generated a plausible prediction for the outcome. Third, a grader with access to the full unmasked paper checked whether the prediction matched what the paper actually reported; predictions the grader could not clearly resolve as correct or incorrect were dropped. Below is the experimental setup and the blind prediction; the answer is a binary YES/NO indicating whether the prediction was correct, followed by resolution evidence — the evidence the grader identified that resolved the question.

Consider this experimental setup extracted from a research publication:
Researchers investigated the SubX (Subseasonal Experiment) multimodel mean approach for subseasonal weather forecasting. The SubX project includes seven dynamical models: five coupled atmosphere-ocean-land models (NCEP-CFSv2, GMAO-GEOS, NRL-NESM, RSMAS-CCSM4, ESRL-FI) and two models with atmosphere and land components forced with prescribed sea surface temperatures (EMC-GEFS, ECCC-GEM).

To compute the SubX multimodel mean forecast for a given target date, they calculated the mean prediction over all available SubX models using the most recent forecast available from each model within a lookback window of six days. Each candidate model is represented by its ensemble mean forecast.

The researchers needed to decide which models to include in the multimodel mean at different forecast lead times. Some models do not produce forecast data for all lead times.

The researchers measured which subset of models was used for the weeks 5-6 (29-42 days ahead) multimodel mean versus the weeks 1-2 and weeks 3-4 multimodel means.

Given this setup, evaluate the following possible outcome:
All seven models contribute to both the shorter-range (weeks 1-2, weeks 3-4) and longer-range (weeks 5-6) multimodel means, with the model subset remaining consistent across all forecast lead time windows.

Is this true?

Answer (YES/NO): NO